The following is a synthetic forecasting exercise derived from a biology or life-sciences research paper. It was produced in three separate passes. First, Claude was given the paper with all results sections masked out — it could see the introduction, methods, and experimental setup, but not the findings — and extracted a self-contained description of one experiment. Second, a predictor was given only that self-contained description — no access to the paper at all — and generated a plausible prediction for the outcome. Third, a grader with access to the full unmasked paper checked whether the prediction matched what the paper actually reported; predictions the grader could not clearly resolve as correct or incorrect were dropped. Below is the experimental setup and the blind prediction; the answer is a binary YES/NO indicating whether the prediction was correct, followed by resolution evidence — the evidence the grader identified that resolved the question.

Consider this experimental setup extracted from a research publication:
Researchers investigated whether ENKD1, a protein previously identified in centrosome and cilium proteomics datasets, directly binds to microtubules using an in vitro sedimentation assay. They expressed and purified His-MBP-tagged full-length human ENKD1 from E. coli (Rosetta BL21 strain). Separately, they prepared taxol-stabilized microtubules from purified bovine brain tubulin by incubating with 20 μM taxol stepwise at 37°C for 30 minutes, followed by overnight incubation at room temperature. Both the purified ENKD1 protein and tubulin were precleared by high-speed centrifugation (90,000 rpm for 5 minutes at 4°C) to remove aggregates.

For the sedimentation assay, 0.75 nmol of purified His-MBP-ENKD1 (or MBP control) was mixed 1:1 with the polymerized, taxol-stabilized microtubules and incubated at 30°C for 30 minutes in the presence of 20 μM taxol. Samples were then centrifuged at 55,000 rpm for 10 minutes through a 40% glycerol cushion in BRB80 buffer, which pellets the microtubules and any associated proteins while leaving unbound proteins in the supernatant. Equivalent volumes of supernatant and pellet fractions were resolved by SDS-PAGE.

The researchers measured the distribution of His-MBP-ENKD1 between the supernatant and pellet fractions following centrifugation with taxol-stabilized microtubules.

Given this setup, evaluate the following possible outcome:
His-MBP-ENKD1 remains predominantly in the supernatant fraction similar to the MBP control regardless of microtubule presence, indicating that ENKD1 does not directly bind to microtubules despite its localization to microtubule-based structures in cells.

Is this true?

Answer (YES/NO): NO